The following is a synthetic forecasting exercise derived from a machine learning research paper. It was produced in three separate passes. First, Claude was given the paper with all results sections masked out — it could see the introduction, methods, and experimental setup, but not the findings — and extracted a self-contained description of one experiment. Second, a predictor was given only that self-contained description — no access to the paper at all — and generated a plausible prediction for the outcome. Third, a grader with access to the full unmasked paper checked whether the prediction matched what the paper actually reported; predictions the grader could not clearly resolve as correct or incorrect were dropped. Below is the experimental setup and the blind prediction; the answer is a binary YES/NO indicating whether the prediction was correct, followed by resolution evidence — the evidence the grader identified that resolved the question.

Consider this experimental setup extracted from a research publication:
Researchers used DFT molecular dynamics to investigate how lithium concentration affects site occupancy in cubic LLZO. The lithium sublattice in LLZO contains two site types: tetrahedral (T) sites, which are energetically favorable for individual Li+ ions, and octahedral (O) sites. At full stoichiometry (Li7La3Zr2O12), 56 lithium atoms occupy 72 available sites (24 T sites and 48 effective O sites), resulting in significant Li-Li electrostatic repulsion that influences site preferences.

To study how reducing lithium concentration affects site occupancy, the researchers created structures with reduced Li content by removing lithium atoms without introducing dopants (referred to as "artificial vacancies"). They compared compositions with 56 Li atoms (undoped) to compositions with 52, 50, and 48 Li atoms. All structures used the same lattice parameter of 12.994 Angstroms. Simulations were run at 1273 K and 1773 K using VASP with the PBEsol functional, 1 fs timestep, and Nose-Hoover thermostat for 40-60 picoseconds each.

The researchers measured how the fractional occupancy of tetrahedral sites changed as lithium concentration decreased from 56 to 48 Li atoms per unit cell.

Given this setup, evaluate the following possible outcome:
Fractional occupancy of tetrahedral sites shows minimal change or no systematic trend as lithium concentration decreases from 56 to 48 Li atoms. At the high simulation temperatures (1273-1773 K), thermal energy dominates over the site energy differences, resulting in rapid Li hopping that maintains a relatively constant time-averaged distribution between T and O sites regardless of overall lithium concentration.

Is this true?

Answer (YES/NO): NO